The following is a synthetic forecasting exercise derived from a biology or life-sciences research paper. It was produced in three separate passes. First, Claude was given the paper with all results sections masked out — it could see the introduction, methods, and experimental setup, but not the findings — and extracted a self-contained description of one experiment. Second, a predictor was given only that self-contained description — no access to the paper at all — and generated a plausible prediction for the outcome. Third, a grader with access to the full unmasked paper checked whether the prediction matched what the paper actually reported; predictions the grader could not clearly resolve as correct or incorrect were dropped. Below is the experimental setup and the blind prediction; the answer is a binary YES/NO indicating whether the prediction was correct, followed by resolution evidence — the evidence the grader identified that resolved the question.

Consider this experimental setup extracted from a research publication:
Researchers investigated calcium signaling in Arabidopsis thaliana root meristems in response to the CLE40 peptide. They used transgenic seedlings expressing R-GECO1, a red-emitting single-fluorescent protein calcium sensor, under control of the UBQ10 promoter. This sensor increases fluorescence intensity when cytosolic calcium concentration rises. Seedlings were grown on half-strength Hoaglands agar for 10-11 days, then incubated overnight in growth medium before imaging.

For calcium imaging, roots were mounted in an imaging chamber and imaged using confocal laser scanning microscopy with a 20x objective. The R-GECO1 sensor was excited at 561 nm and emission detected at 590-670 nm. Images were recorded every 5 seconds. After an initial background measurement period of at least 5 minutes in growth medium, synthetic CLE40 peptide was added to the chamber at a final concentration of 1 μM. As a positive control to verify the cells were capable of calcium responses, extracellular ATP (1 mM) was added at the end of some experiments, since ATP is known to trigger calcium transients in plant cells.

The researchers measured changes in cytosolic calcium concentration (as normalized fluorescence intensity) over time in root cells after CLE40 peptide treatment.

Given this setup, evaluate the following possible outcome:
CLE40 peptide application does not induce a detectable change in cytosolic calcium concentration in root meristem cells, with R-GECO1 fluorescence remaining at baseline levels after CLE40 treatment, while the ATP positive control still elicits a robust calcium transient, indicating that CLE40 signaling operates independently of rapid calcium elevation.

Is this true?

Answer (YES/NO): NO